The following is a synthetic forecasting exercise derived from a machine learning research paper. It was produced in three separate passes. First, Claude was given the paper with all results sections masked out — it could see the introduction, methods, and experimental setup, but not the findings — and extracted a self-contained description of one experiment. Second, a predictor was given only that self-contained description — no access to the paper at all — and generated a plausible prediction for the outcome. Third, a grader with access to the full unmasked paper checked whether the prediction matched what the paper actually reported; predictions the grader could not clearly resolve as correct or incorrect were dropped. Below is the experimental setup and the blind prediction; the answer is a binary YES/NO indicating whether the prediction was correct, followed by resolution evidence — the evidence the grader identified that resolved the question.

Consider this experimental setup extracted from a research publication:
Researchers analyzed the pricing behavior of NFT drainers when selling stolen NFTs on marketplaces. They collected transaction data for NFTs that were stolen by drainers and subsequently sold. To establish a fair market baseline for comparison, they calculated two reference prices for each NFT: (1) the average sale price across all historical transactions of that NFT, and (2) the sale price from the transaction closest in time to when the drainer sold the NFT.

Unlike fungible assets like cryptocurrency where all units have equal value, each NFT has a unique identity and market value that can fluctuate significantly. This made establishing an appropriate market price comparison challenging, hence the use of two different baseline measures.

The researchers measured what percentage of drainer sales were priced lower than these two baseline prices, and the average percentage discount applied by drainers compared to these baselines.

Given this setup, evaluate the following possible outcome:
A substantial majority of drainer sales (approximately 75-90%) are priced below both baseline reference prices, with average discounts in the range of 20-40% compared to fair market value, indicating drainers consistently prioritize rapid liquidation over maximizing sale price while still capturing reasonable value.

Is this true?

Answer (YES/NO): YES